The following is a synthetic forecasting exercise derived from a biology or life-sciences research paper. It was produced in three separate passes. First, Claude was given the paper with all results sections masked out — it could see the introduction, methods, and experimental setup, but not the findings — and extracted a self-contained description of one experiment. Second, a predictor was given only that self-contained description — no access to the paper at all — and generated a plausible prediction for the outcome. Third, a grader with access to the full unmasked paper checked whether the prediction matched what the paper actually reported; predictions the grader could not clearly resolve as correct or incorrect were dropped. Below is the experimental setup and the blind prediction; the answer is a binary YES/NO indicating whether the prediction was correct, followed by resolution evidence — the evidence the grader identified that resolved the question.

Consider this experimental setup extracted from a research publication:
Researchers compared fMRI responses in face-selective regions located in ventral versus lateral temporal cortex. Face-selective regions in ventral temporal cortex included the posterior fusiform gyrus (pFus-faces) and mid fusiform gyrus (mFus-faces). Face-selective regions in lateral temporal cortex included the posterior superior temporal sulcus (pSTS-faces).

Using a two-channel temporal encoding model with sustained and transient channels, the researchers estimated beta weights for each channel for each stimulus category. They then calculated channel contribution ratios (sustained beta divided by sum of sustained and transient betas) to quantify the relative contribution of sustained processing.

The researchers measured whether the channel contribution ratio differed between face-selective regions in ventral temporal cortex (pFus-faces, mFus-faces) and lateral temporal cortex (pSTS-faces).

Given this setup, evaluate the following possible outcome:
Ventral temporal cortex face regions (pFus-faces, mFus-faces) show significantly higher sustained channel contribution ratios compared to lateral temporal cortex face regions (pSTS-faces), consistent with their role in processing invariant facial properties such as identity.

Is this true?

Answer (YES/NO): NO